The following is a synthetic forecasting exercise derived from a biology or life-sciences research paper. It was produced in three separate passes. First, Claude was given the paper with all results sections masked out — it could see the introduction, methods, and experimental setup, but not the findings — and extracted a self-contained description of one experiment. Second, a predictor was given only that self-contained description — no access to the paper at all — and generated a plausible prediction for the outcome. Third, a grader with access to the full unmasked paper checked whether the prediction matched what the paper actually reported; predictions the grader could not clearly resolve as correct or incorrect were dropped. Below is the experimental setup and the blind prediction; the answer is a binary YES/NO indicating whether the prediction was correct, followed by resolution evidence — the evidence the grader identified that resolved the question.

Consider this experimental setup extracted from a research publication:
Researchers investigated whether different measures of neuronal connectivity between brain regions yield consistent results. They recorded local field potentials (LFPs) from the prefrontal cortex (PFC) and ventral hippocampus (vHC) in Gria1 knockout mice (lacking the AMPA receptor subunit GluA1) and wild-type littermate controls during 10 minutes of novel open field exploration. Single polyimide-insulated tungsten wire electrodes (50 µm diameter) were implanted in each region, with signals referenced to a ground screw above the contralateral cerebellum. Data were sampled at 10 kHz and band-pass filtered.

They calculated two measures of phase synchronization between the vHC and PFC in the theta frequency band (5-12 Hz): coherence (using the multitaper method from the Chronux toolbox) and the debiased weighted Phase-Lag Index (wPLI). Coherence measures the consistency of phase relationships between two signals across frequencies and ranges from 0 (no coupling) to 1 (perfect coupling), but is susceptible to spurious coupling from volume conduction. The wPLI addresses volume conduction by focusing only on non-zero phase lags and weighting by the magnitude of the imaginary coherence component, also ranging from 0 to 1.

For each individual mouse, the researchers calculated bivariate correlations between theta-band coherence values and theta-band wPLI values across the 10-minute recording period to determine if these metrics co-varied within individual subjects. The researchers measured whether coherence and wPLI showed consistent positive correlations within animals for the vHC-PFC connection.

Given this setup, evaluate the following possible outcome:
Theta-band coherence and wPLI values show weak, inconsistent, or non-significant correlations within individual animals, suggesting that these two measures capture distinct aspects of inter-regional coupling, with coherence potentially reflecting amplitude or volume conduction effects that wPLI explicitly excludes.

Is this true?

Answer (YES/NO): YES